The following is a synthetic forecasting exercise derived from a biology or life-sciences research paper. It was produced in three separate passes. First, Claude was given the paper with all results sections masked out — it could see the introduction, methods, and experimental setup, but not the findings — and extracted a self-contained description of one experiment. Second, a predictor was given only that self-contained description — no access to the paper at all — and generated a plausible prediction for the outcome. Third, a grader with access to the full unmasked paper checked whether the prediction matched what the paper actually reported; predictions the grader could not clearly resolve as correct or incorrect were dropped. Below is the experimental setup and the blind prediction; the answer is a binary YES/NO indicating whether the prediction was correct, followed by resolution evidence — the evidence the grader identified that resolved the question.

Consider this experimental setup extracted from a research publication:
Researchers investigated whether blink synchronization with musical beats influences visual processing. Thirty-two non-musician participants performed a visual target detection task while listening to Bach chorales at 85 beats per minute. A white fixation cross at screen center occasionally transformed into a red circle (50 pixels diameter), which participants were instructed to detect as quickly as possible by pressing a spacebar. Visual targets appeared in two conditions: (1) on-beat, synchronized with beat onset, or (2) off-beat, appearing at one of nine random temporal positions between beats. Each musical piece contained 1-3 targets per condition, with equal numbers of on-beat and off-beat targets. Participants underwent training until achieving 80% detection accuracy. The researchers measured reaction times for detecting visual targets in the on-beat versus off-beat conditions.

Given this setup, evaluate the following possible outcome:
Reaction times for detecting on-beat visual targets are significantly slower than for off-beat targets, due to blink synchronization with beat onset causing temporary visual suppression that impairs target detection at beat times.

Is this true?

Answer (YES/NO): YES